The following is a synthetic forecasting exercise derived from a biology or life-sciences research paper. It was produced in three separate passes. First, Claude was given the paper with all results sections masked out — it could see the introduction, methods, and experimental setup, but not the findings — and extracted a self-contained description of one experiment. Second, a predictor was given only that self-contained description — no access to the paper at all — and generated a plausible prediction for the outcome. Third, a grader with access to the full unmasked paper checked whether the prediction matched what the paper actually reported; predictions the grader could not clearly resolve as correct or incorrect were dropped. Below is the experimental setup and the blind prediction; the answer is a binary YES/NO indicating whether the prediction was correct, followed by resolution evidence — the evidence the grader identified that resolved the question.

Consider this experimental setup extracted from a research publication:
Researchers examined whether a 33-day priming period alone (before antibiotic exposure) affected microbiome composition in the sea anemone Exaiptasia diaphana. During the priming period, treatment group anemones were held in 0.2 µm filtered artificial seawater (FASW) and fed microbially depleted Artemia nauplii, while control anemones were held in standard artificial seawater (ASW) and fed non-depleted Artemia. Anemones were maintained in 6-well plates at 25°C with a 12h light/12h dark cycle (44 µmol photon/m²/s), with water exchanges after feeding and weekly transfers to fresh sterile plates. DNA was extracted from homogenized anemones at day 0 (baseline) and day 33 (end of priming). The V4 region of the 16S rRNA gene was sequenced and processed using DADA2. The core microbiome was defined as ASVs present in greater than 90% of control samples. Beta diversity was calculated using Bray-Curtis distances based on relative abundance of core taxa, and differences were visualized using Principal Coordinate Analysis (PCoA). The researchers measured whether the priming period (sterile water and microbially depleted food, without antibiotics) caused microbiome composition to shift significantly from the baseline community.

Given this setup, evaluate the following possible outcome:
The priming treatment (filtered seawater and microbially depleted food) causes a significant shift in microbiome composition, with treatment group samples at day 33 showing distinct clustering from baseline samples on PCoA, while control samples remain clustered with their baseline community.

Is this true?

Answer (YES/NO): NO